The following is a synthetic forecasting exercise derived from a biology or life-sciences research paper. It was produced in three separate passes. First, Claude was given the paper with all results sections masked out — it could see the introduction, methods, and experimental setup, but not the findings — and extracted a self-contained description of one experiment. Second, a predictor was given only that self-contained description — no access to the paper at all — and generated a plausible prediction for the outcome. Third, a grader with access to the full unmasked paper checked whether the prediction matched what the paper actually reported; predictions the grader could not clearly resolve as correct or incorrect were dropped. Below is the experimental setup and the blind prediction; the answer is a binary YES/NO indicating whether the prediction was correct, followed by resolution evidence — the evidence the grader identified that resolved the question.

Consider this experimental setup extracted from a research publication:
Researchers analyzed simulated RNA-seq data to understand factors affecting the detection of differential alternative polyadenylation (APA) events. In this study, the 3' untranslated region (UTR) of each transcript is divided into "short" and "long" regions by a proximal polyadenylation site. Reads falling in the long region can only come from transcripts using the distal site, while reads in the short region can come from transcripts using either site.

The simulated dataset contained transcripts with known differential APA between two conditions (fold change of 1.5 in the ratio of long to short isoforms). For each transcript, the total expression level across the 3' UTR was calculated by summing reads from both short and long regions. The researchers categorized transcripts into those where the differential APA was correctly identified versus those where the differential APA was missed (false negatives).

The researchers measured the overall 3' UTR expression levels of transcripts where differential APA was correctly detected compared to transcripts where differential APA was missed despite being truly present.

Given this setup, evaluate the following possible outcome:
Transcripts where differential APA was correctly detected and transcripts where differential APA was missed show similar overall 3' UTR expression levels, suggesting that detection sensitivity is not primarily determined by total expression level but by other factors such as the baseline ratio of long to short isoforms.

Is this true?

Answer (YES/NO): NO